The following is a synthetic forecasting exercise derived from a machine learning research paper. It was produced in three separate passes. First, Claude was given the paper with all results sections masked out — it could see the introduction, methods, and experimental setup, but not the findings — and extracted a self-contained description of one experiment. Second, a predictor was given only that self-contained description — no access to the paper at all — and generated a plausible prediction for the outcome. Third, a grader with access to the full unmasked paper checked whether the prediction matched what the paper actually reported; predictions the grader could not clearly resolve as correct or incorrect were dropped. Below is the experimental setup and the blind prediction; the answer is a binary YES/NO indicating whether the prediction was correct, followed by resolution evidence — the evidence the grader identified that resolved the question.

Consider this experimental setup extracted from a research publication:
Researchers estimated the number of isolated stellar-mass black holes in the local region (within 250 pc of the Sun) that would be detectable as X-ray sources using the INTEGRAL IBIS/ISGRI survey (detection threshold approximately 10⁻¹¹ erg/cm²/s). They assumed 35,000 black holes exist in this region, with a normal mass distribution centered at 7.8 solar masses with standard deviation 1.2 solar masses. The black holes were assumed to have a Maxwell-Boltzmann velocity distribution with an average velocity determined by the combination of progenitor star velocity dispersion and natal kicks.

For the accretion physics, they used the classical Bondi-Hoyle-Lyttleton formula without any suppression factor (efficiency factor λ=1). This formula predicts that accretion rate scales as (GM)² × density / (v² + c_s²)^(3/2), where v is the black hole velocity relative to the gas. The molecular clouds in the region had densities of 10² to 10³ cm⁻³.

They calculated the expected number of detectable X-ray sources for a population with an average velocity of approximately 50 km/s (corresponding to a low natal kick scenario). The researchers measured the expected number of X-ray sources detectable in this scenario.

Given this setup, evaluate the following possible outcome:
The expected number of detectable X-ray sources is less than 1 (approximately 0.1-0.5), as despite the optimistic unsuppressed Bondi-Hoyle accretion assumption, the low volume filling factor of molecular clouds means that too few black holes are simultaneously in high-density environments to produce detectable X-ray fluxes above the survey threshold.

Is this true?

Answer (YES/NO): NO